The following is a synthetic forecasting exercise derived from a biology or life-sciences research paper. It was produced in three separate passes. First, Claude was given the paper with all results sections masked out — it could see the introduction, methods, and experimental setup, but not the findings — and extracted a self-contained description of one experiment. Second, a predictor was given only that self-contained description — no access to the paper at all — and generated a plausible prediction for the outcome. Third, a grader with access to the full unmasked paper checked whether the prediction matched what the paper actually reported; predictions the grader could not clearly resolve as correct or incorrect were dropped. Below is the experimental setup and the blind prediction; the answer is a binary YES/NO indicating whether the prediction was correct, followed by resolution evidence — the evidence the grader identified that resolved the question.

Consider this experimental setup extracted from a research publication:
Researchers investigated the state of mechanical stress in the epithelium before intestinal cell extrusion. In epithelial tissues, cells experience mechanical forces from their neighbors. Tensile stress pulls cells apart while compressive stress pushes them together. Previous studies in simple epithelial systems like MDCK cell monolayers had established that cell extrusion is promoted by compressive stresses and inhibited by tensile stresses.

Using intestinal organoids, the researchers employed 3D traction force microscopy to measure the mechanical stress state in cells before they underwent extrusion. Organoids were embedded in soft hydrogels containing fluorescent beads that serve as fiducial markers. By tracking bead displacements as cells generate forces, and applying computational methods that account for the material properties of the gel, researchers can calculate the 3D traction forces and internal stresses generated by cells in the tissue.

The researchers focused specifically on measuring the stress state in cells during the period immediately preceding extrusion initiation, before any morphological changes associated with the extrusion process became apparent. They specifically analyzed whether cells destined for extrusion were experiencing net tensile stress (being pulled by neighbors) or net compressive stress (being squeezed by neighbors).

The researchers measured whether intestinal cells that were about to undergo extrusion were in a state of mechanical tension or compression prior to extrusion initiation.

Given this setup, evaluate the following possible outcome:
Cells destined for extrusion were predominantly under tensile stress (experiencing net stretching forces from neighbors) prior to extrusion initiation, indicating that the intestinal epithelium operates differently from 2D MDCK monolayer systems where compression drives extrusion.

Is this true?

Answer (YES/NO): YES